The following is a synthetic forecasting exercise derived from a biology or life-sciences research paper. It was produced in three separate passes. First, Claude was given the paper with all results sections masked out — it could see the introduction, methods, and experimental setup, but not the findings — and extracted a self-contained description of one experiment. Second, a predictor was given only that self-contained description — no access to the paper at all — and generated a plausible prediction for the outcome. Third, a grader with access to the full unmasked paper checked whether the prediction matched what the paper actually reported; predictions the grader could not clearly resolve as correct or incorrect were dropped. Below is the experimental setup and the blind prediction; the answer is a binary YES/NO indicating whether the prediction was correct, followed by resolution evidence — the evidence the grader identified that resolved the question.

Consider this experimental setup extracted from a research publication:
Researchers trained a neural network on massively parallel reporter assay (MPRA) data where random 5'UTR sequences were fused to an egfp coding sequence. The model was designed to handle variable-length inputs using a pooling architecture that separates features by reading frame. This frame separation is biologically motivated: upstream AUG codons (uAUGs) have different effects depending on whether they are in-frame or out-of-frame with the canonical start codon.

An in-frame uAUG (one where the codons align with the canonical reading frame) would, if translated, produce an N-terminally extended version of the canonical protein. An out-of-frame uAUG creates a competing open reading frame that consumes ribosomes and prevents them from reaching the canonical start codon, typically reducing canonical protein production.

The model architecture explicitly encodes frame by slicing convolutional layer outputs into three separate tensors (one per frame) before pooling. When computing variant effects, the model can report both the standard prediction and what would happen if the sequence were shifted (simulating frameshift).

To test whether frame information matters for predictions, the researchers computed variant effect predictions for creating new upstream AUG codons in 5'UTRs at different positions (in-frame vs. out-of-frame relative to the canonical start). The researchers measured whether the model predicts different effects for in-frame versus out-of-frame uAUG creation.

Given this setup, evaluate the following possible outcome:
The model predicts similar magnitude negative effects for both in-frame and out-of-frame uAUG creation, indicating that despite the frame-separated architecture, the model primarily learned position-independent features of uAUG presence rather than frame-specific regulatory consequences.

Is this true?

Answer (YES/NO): NO